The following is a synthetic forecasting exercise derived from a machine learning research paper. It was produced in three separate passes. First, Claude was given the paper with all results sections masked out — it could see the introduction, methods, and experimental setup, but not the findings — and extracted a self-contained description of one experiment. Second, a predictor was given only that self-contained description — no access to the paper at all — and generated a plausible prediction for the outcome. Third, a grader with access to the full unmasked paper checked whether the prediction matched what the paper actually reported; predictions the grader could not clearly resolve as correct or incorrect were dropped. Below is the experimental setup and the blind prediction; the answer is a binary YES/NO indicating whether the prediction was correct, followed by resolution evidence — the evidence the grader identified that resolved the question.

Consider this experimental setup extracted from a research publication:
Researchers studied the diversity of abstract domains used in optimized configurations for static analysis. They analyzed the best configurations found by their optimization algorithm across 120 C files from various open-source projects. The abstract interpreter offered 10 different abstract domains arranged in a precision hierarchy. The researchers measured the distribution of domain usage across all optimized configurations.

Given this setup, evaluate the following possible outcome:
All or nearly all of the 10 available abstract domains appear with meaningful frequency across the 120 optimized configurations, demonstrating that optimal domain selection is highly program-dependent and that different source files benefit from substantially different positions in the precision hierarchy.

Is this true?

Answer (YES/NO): YES